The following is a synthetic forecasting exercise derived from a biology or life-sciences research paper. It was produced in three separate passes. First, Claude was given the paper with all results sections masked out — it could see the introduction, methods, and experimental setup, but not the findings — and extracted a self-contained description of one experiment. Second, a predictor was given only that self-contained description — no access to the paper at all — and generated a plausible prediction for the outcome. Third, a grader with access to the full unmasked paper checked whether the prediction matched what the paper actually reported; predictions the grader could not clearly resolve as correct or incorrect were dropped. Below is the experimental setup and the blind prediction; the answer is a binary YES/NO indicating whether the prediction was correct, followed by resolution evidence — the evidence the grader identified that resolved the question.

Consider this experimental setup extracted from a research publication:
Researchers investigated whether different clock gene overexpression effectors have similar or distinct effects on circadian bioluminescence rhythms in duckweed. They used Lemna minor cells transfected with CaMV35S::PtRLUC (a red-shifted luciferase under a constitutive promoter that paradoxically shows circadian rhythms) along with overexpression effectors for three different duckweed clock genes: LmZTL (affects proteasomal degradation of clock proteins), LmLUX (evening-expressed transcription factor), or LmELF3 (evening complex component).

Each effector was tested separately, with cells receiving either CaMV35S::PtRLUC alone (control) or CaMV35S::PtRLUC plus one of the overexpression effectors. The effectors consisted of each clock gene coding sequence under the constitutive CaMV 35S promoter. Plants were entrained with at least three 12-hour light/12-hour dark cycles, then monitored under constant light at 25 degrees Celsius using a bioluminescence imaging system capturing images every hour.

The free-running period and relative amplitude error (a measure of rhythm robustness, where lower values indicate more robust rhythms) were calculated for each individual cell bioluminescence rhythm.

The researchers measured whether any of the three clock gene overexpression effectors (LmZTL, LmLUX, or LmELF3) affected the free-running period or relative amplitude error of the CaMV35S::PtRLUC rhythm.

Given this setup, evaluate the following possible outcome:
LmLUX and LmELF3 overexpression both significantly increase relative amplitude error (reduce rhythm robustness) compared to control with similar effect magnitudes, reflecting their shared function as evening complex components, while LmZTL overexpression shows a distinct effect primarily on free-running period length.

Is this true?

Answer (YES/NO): NO